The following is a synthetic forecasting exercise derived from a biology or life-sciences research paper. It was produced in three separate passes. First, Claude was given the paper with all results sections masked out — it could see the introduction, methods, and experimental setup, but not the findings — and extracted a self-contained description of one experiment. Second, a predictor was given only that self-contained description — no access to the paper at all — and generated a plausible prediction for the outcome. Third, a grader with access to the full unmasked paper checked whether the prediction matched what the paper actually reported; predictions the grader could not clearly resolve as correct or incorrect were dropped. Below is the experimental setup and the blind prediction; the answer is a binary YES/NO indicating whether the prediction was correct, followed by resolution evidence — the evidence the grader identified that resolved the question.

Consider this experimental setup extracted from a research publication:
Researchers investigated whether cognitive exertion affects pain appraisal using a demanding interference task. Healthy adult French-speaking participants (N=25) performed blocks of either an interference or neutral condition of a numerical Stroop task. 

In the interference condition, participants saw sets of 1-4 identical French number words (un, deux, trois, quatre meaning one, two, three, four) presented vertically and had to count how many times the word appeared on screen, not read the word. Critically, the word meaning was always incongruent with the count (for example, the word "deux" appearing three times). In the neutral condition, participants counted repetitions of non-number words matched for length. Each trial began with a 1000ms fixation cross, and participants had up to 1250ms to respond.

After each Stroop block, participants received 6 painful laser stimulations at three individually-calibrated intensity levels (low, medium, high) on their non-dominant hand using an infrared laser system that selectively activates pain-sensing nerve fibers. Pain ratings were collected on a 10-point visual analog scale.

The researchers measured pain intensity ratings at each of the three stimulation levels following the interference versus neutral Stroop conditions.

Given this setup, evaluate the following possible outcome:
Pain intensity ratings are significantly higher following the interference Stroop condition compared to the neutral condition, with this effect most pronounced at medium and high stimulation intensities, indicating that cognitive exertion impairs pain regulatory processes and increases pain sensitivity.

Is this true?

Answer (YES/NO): NO